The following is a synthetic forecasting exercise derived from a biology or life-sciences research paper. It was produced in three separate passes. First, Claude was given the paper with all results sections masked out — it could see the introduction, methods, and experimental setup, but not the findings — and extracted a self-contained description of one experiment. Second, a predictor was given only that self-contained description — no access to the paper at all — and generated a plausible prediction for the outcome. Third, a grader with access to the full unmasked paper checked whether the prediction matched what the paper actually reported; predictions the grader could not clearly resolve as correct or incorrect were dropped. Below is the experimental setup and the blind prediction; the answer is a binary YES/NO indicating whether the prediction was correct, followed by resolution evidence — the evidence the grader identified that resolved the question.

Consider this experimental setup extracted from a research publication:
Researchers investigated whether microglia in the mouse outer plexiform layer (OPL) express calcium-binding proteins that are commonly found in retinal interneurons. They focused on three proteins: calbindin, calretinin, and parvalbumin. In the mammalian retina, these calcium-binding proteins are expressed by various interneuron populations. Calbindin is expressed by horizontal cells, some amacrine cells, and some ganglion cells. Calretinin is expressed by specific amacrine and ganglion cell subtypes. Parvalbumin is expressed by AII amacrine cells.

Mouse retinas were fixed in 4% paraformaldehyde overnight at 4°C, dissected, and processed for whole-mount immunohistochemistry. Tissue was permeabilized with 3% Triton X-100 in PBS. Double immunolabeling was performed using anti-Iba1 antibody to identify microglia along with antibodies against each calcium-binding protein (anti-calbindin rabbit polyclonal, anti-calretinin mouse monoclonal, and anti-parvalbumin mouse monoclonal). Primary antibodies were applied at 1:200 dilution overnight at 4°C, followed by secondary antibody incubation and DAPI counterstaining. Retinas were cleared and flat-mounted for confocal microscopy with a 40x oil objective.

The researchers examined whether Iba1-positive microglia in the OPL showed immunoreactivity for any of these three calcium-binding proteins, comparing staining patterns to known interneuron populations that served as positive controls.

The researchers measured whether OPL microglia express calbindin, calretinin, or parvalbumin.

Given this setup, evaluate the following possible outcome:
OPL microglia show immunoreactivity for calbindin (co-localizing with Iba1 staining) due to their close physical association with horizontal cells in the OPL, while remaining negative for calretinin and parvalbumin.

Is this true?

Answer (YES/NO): NO